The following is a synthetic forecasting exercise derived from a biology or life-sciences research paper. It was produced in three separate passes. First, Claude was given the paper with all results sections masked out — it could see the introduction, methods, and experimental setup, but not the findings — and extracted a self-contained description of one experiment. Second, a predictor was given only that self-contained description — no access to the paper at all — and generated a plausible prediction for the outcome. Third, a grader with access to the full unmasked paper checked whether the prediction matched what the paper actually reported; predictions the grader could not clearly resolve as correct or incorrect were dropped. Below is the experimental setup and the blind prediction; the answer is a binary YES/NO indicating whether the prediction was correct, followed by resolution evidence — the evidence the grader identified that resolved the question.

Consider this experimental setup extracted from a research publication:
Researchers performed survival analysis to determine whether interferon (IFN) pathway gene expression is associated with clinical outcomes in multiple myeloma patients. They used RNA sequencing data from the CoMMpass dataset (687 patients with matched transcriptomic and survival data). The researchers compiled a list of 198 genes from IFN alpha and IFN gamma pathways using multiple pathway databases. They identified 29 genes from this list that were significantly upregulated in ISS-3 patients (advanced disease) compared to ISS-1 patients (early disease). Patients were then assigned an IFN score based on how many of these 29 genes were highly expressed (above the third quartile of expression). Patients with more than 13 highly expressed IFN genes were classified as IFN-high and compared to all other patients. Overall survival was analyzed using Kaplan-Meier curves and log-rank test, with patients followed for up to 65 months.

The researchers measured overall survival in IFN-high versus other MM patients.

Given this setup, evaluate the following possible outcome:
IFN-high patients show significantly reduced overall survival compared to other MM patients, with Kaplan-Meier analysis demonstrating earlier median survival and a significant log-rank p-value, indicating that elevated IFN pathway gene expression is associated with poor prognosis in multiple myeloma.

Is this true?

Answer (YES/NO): YES